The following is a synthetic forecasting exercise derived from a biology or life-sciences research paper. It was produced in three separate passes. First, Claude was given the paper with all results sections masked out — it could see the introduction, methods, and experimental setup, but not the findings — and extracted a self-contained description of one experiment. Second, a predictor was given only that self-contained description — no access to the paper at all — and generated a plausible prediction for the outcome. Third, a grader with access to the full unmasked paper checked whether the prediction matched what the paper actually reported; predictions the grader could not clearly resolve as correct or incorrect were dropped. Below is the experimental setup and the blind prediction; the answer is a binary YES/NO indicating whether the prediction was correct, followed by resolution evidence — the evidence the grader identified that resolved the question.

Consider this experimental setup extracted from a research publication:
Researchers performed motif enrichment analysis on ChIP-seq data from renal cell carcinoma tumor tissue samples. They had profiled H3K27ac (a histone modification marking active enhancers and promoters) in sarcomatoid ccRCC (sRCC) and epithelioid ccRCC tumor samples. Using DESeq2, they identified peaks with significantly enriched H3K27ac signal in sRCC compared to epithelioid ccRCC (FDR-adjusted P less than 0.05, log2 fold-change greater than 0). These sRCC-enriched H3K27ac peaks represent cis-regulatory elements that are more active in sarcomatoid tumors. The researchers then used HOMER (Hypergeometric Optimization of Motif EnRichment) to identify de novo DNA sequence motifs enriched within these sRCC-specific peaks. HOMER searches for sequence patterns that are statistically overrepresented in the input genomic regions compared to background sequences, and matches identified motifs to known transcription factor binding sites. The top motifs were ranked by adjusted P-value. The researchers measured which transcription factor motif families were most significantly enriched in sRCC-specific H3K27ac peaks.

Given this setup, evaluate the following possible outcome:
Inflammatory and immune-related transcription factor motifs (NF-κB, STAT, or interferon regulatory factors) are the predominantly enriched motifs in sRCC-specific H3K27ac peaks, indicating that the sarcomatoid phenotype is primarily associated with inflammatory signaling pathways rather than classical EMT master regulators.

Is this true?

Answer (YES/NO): NO